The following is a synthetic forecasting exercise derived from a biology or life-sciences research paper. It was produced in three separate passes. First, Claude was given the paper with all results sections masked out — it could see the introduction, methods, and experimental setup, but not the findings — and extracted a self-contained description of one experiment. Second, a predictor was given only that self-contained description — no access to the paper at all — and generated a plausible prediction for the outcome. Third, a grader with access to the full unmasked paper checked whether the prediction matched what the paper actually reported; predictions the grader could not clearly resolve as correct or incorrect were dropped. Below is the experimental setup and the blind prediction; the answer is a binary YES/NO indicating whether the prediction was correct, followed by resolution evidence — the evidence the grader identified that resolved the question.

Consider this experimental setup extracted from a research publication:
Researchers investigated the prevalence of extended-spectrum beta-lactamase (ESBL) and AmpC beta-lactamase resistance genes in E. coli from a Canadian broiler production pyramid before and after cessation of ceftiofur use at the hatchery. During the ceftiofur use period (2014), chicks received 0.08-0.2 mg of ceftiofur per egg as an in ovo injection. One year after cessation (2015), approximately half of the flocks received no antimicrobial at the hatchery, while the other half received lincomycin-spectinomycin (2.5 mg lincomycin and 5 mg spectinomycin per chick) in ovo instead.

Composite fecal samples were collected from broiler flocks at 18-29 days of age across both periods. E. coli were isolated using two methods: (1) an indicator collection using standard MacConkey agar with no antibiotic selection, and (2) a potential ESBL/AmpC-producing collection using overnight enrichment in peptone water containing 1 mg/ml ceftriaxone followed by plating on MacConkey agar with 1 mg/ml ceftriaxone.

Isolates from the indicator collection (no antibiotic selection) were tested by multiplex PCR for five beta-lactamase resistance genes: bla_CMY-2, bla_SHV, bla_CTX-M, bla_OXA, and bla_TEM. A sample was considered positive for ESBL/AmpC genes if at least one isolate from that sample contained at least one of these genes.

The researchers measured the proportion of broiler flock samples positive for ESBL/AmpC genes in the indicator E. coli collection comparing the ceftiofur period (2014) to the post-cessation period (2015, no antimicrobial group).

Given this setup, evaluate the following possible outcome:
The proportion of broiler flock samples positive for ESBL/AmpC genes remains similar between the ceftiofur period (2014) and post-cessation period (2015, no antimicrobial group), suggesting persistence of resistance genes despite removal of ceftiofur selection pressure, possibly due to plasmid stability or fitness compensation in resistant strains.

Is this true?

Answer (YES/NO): YES